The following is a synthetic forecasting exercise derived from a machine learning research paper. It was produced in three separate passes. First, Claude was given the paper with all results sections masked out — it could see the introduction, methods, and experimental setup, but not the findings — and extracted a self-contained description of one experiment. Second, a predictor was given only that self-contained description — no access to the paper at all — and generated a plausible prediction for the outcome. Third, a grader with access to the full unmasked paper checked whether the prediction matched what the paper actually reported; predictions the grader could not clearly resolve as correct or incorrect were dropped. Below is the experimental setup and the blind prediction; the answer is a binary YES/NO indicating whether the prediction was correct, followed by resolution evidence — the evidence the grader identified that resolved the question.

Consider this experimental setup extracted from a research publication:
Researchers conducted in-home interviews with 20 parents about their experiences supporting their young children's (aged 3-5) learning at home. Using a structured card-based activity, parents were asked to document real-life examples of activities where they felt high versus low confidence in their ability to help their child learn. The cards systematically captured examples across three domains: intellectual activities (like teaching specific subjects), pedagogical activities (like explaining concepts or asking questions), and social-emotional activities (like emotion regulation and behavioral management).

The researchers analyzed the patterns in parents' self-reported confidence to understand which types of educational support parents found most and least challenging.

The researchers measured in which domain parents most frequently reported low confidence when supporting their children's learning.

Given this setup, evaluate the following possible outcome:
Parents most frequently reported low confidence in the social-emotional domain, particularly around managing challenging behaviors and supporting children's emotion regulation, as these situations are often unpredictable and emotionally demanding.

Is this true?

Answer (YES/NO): NO